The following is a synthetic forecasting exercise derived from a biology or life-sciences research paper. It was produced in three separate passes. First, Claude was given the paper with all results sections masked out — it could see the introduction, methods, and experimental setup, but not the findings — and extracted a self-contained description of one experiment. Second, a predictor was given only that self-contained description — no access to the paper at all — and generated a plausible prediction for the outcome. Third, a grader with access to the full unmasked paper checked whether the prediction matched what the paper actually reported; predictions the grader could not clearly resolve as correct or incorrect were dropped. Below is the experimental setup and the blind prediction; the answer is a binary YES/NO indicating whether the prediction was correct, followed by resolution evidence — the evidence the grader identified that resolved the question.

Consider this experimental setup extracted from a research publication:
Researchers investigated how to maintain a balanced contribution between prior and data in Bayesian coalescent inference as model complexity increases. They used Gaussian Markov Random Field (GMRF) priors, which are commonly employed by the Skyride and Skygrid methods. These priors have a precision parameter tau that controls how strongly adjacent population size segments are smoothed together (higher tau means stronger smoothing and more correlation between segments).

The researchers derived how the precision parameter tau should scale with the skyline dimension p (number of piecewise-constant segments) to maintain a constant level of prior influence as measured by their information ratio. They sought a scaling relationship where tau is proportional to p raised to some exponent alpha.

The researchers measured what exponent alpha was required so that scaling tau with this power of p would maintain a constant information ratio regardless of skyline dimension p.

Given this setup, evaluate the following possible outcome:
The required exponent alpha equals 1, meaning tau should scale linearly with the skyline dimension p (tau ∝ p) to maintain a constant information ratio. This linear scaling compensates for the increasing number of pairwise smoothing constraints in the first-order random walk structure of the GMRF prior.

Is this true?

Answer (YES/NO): NO